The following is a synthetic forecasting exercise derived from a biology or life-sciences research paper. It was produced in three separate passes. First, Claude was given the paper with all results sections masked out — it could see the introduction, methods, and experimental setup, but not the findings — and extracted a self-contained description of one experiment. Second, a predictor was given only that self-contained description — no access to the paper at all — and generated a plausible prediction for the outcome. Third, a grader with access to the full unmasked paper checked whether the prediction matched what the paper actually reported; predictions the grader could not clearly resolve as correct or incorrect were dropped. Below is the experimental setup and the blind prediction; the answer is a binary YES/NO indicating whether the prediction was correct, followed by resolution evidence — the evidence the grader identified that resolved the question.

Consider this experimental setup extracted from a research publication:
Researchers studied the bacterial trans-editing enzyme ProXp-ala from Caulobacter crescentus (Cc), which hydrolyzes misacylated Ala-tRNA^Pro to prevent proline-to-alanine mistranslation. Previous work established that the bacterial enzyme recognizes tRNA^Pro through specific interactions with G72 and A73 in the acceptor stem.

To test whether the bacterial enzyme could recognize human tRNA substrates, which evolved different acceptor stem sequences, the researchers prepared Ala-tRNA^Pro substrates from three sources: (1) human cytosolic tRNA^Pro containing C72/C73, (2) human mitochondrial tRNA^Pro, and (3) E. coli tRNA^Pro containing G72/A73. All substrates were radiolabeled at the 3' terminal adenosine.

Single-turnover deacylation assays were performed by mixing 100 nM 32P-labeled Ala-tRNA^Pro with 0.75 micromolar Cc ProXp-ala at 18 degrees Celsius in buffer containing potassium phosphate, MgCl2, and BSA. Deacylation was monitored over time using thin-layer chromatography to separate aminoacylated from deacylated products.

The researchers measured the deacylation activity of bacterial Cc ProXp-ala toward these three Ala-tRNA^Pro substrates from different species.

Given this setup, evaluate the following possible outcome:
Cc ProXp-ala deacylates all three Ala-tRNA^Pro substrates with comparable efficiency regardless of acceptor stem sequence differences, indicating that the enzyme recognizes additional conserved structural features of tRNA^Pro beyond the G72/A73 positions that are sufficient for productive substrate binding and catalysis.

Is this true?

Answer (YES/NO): NO